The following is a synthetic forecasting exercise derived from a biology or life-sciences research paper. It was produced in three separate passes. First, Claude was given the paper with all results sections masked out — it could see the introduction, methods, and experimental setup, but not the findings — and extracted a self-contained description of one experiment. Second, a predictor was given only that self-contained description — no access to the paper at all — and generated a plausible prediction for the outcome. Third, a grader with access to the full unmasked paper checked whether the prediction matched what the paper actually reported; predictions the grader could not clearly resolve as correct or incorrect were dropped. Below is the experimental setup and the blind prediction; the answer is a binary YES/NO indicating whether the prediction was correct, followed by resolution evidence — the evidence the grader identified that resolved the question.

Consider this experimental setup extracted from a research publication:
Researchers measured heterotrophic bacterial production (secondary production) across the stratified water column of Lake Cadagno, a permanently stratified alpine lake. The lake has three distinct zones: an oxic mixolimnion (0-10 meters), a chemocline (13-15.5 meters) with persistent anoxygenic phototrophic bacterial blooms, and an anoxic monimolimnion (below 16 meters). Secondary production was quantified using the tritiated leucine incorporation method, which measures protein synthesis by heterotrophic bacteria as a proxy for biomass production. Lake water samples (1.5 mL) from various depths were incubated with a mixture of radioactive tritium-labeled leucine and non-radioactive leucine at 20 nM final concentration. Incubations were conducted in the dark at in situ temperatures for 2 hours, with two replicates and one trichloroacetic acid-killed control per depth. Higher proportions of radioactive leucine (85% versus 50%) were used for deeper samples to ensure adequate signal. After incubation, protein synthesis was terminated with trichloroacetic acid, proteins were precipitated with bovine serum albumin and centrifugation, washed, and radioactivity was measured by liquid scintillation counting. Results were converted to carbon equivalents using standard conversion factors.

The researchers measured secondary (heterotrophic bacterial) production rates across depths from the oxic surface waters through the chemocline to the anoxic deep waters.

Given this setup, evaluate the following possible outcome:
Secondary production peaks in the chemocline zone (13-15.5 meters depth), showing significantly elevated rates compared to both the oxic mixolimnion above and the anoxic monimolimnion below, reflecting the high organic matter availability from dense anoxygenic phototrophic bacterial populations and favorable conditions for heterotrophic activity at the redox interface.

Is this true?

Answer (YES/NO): YES